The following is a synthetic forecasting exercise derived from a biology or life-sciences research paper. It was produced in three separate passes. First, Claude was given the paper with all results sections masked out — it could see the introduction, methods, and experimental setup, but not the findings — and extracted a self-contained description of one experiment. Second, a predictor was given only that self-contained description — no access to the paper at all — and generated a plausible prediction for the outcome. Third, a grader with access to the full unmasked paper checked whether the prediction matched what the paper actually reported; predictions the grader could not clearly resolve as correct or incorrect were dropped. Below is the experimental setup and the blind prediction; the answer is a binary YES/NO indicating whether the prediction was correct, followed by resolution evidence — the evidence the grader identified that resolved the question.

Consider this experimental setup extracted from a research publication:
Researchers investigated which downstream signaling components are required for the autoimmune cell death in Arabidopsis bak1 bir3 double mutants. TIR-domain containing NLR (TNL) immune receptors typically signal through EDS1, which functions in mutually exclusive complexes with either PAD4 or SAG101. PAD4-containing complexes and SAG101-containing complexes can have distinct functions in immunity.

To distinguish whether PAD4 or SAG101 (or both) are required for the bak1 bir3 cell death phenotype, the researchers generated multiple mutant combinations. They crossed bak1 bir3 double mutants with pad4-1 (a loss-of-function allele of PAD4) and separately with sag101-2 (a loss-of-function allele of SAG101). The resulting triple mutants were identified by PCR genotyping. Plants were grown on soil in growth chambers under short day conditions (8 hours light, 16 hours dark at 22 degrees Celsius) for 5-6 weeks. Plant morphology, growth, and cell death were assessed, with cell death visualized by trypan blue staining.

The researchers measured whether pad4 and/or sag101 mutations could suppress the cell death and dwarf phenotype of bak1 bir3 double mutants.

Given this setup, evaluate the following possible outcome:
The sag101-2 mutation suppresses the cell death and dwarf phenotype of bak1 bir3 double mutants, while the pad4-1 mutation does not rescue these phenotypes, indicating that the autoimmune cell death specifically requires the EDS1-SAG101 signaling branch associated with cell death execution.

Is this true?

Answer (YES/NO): NO